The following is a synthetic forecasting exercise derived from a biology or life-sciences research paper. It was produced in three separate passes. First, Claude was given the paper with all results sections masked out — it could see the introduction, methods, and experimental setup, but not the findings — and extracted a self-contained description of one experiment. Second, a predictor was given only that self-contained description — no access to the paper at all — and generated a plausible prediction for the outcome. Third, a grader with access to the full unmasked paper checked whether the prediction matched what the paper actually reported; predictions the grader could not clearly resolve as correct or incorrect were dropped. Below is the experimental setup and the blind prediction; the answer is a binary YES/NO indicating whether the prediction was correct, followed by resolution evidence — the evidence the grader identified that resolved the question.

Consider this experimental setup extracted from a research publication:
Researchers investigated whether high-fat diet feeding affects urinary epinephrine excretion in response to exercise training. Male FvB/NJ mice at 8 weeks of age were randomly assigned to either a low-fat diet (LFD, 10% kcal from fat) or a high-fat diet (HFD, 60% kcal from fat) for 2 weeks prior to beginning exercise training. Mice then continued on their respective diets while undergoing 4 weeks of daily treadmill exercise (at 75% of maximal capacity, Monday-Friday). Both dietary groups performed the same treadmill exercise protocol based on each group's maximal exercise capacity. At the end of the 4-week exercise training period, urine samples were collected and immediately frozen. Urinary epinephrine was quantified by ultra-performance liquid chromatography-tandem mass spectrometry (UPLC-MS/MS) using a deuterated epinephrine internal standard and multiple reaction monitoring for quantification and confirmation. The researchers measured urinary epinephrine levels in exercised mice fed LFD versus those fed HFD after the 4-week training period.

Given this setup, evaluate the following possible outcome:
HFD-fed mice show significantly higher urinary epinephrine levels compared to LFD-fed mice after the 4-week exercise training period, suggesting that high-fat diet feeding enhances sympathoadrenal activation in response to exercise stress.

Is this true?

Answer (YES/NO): NO